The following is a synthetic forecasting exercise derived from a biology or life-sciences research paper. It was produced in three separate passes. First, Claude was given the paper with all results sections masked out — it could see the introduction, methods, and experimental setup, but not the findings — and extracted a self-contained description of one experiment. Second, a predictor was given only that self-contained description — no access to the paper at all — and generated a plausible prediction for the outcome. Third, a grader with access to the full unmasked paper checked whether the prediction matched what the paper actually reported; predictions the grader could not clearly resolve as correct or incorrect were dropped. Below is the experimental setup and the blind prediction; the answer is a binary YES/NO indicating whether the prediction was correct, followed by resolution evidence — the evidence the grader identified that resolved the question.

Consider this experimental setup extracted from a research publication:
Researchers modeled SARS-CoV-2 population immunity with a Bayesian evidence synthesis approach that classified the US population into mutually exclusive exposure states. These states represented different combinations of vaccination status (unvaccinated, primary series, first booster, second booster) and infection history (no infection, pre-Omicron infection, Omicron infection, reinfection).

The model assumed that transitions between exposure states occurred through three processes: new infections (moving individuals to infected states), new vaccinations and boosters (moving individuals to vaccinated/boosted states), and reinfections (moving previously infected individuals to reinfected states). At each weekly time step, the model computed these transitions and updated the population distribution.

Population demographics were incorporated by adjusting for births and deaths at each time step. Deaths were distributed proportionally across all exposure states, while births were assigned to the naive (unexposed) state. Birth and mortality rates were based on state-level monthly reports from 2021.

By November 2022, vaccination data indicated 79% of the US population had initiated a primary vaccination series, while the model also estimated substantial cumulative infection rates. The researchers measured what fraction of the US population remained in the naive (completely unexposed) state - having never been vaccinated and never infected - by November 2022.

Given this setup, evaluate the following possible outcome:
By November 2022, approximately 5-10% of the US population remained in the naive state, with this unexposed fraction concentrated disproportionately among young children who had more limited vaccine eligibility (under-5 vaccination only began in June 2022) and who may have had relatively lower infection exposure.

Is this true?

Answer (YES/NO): NO